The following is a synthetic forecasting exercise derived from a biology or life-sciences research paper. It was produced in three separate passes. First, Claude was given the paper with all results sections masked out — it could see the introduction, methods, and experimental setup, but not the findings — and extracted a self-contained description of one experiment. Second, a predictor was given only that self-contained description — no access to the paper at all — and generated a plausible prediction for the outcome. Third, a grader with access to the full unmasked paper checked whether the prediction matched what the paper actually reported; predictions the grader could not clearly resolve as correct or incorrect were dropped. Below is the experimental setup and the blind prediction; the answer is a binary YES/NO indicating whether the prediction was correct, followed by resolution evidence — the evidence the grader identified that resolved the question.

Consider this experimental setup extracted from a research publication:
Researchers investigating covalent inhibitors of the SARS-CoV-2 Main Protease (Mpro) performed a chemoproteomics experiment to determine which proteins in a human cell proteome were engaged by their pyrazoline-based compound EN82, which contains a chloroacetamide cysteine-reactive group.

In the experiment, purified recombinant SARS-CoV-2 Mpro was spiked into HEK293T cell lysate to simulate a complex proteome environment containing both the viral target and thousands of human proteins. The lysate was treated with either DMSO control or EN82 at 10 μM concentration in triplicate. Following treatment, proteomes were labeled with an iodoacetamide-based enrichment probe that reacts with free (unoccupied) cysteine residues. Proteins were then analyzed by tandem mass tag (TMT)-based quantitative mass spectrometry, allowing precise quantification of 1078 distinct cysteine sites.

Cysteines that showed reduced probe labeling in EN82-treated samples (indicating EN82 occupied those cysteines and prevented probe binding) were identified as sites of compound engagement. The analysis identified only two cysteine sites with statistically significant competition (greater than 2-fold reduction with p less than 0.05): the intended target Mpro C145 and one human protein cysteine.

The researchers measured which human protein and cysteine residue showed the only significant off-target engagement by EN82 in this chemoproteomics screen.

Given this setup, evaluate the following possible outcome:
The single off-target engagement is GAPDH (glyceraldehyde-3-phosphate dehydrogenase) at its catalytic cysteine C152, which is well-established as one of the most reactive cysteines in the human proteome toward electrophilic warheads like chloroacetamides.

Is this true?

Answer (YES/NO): NO